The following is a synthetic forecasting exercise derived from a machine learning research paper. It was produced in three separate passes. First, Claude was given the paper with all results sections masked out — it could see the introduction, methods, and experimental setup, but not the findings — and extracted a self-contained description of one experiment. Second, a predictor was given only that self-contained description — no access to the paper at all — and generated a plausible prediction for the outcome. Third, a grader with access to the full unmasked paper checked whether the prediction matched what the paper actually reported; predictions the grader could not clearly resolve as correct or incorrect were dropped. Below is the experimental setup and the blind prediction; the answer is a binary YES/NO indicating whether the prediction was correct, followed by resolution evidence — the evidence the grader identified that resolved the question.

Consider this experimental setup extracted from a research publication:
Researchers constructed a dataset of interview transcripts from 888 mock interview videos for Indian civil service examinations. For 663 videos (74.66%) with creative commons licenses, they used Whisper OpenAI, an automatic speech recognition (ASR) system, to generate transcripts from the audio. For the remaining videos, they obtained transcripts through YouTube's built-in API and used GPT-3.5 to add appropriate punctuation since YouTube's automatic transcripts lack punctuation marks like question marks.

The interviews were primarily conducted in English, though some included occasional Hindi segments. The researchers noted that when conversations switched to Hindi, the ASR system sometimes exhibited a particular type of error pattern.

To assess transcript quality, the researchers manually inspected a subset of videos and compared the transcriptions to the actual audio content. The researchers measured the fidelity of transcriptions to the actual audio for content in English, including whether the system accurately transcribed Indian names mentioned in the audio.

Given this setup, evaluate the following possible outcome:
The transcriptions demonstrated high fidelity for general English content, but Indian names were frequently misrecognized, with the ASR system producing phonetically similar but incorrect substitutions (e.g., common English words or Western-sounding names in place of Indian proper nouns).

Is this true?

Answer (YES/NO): NO